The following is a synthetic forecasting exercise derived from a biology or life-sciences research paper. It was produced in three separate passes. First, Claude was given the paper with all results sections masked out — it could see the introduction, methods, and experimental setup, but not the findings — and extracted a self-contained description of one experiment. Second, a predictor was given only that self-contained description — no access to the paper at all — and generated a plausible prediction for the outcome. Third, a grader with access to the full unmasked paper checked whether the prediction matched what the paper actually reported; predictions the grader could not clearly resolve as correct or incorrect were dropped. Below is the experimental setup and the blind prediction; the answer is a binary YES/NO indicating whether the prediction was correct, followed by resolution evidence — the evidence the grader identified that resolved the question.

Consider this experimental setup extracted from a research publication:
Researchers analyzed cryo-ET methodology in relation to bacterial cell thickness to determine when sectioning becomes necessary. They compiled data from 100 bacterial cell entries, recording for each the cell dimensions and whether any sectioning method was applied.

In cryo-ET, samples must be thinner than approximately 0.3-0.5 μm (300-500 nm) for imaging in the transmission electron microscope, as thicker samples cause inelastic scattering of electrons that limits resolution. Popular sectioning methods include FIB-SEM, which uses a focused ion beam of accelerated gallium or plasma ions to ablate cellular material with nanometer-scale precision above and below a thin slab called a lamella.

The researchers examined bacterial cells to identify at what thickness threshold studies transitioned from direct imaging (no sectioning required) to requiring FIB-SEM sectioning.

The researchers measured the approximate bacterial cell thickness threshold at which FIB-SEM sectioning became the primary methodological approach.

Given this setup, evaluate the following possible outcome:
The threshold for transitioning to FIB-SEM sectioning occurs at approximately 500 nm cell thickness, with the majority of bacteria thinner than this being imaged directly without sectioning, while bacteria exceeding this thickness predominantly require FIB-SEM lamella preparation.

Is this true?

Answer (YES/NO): NO